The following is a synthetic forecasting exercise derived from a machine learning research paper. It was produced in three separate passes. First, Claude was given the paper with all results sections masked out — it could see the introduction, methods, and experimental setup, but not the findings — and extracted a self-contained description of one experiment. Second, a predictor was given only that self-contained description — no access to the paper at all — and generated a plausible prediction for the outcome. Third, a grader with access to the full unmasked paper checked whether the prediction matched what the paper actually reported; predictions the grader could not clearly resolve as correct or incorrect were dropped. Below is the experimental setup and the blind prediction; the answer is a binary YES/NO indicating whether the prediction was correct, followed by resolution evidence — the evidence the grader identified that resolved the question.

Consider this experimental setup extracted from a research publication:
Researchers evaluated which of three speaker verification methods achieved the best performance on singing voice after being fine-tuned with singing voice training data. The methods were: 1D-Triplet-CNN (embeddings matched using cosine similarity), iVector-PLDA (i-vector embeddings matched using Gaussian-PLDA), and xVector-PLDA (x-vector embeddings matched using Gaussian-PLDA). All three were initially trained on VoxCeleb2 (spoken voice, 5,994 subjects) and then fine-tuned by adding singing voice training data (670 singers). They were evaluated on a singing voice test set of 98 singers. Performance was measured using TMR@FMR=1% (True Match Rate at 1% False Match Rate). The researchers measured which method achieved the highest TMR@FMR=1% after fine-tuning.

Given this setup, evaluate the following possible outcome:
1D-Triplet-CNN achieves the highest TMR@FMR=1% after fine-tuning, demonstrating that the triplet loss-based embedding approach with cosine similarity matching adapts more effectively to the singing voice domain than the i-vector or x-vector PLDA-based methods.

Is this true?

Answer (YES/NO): NO